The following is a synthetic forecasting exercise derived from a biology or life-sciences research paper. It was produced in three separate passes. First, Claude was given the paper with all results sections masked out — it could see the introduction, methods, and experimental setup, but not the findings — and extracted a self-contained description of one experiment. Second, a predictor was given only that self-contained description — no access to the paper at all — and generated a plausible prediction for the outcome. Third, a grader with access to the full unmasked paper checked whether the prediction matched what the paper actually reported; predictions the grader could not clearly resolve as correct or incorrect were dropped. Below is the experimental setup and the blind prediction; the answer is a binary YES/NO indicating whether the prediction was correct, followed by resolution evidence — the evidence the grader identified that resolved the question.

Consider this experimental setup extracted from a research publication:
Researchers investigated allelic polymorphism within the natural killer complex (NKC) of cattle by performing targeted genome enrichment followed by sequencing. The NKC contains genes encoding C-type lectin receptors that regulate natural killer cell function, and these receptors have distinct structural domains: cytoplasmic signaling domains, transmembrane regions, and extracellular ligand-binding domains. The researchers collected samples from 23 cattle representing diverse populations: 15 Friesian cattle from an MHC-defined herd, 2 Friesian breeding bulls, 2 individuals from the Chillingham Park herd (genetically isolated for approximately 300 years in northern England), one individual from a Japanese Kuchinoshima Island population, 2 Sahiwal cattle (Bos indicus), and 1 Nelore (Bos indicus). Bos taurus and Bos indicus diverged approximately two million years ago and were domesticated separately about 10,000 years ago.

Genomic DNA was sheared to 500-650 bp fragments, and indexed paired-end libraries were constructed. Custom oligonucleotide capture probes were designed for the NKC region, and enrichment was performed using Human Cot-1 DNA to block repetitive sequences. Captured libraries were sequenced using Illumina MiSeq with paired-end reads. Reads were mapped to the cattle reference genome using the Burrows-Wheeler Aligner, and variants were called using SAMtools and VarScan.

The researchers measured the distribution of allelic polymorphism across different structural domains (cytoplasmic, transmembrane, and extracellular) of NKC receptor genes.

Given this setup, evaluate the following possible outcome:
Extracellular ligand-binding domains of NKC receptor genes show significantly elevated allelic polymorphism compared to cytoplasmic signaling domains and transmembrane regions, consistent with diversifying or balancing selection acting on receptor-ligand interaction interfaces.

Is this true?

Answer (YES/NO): YES